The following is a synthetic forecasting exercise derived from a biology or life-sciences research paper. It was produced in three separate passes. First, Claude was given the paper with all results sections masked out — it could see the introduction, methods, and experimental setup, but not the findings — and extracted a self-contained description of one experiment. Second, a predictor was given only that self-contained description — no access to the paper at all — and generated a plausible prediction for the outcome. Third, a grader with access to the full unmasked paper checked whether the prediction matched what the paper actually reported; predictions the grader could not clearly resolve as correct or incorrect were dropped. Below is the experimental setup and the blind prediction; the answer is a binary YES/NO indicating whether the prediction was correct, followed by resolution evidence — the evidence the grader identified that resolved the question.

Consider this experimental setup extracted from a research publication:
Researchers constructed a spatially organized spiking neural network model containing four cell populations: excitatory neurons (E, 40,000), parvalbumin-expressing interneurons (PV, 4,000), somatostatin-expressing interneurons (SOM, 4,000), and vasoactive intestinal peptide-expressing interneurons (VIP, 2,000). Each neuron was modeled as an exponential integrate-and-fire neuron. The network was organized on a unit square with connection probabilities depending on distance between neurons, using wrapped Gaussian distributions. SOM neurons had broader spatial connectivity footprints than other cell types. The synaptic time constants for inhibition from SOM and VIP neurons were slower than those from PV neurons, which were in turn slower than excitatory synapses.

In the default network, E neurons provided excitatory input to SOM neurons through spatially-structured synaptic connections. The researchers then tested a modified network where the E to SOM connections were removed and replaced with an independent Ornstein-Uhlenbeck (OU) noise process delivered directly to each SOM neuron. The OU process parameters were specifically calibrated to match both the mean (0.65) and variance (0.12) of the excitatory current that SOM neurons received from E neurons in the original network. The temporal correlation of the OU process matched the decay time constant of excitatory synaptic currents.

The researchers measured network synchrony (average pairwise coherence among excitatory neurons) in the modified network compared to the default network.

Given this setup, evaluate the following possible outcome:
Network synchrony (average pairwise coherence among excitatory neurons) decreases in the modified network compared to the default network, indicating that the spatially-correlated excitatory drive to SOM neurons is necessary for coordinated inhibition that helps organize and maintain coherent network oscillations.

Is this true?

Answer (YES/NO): YES